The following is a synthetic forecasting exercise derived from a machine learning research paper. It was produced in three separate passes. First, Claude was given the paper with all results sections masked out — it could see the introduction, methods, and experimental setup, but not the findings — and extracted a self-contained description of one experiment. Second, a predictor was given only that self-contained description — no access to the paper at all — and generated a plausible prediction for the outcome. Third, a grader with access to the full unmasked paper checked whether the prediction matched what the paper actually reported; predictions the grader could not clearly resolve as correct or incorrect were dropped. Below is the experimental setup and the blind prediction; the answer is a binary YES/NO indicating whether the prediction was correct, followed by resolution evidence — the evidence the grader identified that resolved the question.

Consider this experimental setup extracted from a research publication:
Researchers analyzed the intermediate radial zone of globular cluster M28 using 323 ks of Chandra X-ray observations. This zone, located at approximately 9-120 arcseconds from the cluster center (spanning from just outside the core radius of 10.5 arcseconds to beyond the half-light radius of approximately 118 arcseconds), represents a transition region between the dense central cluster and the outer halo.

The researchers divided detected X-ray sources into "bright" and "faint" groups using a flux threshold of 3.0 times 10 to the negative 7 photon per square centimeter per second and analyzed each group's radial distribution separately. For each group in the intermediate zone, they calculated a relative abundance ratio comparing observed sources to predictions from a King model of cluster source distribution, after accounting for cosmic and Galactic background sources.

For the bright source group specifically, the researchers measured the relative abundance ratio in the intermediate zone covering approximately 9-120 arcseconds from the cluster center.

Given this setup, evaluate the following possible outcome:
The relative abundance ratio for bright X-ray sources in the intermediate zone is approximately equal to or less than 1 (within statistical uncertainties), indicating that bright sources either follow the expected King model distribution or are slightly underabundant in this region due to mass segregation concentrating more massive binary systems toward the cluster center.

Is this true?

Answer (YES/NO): NO